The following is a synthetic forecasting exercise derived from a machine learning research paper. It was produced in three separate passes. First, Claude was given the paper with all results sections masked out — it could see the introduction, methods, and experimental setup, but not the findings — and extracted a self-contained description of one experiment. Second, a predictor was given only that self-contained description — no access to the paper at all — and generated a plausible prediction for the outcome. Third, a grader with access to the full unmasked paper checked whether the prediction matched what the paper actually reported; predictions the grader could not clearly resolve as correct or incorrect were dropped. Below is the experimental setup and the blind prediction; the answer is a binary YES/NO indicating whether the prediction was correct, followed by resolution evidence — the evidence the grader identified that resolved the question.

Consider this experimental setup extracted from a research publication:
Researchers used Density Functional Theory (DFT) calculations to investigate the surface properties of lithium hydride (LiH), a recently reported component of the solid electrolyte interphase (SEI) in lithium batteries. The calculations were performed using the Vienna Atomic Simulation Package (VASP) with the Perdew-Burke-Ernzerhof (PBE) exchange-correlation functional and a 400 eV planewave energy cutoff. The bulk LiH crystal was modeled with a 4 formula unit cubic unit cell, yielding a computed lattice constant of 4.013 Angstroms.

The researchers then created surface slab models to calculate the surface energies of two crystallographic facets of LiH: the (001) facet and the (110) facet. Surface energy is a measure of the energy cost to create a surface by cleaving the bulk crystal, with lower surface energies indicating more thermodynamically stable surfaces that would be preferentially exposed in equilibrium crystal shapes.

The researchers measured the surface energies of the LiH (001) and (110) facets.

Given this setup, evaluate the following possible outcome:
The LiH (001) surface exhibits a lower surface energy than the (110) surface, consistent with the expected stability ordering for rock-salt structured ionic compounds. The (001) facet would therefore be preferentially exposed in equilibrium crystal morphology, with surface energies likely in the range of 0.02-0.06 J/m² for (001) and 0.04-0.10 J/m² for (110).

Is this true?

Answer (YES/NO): NO